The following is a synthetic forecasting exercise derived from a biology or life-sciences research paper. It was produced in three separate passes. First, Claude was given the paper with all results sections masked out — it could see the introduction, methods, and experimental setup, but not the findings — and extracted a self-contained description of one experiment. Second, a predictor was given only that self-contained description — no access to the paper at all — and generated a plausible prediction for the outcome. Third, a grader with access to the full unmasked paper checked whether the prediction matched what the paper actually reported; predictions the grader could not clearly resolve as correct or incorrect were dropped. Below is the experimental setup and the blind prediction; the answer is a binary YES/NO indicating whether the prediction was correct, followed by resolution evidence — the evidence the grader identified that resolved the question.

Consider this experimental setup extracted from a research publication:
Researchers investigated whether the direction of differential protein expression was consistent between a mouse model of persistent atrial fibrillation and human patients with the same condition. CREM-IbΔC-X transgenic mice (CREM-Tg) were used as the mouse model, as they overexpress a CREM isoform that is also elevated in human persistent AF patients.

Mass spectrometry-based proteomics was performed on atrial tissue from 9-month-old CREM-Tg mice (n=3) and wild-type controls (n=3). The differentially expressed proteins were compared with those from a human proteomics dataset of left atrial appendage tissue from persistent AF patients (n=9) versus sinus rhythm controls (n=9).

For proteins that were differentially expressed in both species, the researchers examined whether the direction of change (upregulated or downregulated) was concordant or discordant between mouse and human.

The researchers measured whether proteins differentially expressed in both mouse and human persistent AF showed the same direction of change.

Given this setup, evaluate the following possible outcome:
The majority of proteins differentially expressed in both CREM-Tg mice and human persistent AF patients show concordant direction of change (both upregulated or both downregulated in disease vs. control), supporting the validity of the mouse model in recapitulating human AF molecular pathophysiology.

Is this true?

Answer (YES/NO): YES